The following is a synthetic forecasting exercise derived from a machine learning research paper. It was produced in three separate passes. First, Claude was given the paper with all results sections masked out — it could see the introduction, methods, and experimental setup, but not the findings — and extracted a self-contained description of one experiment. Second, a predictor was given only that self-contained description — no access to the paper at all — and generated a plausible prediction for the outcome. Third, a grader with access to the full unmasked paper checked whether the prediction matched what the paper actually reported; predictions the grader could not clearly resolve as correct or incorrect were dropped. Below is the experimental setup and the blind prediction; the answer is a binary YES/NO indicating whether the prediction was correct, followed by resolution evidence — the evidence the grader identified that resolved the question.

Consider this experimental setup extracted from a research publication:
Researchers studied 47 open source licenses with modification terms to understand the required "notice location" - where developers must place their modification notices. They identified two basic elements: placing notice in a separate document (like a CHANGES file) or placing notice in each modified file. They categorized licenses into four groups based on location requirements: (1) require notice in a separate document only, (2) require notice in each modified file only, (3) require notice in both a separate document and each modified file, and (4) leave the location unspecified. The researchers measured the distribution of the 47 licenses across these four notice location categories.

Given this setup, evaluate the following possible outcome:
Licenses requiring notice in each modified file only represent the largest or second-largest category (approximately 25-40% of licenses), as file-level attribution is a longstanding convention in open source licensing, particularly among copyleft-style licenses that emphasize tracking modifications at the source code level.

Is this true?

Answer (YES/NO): NO